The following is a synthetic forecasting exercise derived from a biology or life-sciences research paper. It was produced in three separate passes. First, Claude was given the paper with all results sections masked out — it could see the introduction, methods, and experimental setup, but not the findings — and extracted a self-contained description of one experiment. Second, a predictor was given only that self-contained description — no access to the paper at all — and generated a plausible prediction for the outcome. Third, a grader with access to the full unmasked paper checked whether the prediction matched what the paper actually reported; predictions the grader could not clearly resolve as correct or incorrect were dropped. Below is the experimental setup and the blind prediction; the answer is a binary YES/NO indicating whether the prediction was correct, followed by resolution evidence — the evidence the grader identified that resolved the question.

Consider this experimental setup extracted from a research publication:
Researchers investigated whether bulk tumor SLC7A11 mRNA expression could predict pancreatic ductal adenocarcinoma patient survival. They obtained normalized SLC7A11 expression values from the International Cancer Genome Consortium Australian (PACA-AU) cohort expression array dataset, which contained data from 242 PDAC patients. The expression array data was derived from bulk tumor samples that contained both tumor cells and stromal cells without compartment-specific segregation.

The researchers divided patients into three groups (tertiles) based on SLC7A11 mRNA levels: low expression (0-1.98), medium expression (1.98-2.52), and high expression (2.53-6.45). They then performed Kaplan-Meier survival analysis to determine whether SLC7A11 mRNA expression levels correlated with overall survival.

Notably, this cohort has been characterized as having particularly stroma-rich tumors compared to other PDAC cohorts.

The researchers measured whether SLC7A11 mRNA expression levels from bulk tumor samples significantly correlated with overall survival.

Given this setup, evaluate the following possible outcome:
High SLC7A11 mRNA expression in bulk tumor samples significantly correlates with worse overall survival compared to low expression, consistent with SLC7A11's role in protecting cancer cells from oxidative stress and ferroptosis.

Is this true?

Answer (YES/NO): NO